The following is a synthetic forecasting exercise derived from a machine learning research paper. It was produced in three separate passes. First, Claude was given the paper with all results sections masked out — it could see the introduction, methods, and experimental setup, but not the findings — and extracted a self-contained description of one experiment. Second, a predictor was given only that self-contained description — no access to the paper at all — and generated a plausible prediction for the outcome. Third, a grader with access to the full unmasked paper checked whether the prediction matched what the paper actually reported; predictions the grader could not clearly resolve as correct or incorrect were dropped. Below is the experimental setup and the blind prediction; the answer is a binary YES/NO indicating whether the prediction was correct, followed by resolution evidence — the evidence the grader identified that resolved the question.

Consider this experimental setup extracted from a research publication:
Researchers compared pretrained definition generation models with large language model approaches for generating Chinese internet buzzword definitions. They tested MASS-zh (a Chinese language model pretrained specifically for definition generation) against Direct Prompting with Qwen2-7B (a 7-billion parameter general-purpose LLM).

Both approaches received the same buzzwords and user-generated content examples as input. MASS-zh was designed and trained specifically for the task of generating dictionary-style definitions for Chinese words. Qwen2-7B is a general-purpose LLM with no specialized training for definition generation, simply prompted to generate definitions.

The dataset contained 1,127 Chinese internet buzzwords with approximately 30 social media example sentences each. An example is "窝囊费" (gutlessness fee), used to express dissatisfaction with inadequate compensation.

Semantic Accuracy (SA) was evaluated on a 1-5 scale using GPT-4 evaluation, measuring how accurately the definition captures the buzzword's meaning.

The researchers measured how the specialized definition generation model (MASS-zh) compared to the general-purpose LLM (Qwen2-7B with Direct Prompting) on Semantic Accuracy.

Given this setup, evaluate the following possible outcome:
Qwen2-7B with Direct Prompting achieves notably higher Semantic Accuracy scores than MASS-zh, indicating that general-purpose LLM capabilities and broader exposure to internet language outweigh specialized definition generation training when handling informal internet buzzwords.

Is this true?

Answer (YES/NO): YES